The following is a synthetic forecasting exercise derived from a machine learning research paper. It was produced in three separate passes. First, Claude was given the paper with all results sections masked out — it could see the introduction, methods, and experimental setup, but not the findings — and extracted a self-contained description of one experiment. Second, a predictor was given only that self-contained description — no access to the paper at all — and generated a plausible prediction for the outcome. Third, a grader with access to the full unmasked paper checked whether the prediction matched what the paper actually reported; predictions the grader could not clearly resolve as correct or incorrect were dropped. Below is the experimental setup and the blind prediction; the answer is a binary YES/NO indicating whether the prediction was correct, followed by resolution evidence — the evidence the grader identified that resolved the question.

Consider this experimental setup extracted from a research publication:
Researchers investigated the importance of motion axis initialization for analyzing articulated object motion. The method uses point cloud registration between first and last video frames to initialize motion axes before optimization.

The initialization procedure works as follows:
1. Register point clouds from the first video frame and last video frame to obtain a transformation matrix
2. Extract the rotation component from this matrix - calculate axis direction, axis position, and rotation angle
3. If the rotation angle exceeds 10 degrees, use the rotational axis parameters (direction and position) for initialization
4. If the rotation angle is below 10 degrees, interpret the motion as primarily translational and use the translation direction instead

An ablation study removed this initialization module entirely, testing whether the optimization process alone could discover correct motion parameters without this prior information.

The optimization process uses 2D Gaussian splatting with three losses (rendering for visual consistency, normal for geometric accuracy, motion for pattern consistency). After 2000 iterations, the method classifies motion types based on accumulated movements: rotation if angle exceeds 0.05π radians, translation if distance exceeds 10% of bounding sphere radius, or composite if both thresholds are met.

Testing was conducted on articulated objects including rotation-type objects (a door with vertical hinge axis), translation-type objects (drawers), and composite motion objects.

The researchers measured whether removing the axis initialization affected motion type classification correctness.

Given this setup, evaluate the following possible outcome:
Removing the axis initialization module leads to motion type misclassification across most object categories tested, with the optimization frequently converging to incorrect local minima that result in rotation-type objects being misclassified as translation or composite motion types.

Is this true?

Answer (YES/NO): NO